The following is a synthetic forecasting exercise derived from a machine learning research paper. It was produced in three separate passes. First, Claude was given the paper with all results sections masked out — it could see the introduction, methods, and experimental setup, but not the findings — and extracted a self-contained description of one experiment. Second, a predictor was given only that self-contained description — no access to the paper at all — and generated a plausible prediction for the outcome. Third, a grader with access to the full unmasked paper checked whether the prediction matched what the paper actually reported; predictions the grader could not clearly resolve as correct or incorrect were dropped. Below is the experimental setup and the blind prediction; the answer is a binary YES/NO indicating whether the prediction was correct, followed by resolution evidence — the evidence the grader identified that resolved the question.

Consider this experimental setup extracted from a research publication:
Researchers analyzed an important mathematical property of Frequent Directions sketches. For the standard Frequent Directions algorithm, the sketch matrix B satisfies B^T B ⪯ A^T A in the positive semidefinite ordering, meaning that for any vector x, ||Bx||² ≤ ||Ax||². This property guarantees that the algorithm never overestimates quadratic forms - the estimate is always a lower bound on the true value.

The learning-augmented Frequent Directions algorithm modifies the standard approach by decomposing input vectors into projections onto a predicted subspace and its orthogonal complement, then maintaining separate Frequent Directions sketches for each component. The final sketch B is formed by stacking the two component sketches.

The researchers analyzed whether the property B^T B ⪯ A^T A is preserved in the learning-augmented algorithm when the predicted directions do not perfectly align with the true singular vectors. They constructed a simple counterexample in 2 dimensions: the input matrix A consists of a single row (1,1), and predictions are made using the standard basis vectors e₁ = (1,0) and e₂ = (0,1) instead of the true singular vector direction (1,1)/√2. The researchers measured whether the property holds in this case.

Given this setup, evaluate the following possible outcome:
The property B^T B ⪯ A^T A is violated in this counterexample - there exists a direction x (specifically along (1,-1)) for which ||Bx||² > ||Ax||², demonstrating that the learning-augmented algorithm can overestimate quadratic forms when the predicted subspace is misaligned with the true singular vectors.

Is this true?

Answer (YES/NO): YES